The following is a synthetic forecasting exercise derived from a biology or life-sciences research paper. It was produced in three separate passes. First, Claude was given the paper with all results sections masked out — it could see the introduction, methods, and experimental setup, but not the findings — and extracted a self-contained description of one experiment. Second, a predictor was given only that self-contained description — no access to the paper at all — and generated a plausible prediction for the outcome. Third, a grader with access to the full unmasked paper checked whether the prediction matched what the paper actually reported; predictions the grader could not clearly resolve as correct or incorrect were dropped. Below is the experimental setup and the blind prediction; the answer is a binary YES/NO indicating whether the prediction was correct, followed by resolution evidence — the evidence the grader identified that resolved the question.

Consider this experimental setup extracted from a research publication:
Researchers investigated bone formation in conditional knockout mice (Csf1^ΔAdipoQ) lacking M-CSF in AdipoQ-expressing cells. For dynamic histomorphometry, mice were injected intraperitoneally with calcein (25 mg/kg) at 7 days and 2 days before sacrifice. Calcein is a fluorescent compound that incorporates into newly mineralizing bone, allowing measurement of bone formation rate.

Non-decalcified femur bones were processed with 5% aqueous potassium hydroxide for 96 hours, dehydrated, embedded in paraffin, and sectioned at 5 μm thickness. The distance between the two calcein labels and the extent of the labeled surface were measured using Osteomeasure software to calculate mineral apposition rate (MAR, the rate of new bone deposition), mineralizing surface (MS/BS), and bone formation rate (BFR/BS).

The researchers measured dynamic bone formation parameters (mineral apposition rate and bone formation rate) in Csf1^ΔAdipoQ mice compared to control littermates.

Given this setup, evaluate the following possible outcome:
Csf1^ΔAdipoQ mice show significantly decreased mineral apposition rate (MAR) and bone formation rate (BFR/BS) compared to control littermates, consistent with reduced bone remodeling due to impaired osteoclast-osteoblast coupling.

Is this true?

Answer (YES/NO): NO